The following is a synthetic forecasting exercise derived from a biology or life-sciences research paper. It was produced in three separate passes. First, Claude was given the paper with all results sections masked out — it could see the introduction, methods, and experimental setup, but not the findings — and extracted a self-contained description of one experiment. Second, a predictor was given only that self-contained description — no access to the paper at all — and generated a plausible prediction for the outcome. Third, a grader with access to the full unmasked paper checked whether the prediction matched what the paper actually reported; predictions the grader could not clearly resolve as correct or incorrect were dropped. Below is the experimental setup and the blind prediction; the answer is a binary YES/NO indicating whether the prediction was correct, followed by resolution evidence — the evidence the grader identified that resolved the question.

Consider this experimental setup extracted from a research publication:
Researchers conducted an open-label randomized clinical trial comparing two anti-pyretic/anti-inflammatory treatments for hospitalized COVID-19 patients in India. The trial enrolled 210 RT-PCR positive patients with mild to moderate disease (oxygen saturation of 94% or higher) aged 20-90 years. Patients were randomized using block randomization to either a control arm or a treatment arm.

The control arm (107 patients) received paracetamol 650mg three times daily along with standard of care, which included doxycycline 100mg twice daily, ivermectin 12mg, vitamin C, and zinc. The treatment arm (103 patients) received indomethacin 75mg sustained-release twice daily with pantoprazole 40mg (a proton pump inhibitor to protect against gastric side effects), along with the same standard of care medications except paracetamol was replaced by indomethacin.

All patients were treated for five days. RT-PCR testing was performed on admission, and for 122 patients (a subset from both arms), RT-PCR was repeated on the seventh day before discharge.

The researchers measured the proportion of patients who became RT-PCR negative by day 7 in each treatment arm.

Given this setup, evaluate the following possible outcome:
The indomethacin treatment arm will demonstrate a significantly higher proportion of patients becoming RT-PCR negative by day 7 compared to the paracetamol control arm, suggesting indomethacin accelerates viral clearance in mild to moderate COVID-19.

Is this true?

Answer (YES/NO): NO